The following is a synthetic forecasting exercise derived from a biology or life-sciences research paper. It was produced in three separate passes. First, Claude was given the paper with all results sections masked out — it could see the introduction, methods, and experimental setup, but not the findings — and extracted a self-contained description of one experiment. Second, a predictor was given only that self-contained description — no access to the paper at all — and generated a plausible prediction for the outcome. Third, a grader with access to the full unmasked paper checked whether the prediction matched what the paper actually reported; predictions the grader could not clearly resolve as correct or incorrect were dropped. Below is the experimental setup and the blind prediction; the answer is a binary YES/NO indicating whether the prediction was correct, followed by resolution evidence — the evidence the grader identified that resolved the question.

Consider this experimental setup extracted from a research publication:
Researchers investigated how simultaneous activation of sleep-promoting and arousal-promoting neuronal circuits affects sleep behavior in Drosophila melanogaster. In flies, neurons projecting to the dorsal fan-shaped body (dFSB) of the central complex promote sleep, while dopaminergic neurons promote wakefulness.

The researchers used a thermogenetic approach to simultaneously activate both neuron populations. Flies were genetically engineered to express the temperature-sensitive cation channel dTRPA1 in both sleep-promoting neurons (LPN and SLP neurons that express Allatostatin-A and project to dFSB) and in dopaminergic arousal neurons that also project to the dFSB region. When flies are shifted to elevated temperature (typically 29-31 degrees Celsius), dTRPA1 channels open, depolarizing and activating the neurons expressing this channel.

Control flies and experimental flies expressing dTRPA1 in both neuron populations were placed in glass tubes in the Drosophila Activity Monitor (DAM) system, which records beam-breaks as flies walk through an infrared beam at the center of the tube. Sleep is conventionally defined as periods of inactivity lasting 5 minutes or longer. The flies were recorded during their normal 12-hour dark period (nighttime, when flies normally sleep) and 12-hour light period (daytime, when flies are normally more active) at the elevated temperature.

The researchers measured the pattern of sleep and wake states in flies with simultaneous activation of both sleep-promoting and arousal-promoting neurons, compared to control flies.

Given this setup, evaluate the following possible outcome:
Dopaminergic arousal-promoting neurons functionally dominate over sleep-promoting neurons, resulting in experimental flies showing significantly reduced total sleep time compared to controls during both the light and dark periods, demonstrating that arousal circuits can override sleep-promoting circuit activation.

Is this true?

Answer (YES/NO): NO